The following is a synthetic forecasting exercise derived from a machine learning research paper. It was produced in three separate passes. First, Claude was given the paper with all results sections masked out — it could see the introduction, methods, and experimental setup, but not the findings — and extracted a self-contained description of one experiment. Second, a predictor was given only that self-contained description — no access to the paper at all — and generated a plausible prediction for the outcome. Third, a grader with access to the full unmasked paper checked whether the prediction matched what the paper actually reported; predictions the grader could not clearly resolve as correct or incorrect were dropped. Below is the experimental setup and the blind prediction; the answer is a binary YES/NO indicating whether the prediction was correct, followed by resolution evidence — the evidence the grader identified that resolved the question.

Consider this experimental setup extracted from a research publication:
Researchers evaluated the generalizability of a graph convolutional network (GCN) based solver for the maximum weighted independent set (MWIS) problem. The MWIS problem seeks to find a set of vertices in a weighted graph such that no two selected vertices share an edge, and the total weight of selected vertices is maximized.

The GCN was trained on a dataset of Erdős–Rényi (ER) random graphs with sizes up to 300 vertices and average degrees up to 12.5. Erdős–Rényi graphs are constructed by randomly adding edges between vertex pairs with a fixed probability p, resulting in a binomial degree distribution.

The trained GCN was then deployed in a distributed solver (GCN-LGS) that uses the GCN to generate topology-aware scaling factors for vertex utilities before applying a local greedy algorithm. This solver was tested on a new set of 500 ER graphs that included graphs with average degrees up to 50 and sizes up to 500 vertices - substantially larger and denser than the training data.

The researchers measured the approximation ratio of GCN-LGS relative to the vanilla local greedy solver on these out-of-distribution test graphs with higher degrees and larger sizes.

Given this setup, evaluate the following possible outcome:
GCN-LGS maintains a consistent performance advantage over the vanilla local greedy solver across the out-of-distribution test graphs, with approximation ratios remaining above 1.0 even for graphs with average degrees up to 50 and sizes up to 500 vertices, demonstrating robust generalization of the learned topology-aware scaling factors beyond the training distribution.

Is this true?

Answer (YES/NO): YES